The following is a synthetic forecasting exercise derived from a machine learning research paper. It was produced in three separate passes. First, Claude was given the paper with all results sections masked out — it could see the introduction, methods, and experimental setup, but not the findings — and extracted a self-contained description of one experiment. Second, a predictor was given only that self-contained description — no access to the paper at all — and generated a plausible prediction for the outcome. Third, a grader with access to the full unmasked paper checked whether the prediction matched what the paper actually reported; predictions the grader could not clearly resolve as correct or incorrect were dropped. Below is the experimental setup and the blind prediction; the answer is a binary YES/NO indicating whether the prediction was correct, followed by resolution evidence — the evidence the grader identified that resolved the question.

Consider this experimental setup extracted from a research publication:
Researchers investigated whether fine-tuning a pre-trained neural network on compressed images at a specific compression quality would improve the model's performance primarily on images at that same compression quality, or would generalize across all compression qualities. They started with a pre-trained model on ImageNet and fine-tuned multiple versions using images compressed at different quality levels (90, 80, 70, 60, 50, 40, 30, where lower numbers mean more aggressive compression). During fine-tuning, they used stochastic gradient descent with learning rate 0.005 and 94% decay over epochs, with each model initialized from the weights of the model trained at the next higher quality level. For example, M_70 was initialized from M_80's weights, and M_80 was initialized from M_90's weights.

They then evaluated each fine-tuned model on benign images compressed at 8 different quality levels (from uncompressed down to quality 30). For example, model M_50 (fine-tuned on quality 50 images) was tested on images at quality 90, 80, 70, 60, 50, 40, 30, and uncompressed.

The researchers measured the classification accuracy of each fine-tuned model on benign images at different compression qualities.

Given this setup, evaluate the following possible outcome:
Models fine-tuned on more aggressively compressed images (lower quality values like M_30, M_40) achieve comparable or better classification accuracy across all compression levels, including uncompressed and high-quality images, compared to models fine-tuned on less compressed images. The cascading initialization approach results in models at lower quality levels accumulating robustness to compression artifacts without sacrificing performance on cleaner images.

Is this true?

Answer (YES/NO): NO